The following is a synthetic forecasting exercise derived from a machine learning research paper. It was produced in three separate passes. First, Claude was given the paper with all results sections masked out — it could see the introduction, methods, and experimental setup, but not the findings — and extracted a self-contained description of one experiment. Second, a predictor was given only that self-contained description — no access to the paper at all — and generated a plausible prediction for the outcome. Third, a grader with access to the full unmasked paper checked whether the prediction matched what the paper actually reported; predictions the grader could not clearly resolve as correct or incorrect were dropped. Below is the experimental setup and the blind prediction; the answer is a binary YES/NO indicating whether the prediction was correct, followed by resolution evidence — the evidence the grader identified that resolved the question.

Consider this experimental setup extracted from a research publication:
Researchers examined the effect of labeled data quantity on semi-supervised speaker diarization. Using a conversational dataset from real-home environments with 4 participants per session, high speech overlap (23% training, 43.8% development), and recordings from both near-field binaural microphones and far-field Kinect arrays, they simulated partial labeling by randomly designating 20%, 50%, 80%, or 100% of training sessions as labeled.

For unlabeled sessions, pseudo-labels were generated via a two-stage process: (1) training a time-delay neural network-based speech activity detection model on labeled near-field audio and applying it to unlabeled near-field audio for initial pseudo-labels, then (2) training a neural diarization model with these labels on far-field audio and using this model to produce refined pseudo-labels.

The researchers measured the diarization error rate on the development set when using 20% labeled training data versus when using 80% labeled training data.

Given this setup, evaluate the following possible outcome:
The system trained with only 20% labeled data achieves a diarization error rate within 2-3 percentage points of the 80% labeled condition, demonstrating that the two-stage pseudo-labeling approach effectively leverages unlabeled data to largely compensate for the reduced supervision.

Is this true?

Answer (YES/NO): YES